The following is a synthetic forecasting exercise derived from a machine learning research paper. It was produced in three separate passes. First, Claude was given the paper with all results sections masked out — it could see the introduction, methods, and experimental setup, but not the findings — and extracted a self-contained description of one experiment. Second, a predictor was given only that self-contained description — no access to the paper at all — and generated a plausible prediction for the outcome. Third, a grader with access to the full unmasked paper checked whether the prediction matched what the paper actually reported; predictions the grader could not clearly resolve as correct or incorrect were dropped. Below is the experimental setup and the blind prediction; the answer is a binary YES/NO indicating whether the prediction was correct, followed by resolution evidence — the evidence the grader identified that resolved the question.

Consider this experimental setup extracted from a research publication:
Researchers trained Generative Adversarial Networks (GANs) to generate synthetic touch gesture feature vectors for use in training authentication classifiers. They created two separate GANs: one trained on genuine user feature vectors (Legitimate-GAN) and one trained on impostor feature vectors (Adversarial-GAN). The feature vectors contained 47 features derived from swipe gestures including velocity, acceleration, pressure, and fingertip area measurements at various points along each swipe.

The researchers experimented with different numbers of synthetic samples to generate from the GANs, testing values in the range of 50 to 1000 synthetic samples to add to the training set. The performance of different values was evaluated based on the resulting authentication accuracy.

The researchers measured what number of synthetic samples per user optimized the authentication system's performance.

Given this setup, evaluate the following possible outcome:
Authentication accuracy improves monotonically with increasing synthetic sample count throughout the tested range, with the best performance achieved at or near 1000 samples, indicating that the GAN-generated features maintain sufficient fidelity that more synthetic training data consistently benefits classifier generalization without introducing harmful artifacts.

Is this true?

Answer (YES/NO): NO